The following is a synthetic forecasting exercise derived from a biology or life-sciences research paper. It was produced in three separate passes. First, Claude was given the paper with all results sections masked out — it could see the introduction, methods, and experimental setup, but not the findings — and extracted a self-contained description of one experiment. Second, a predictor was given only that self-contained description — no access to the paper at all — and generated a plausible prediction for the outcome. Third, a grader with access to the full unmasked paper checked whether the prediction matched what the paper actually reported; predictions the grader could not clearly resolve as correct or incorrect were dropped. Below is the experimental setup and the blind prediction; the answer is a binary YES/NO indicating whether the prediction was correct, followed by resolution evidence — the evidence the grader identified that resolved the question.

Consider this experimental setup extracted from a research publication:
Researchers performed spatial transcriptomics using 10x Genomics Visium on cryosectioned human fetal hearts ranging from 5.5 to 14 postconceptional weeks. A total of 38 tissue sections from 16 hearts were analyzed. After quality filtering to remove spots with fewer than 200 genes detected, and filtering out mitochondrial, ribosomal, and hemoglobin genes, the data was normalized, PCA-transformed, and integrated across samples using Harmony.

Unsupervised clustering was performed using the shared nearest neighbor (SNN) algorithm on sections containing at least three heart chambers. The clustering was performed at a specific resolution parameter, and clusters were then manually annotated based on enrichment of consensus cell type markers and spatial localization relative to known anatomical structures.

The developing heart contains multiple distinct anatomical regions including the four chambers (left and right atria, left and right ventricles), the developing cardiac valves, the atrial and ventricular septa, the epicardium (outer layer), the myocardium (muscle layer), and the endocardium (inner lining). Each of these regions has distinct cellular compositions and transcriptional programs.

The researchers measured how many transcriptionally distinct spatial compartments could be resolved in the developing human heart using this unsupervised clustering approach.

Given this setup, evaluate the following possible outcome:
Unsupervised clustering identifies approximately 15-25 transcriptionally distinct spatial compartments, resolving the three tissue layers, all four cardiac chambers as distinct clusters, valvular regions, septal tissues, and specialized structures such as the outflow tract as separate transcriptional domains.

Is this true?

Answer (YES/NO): NO